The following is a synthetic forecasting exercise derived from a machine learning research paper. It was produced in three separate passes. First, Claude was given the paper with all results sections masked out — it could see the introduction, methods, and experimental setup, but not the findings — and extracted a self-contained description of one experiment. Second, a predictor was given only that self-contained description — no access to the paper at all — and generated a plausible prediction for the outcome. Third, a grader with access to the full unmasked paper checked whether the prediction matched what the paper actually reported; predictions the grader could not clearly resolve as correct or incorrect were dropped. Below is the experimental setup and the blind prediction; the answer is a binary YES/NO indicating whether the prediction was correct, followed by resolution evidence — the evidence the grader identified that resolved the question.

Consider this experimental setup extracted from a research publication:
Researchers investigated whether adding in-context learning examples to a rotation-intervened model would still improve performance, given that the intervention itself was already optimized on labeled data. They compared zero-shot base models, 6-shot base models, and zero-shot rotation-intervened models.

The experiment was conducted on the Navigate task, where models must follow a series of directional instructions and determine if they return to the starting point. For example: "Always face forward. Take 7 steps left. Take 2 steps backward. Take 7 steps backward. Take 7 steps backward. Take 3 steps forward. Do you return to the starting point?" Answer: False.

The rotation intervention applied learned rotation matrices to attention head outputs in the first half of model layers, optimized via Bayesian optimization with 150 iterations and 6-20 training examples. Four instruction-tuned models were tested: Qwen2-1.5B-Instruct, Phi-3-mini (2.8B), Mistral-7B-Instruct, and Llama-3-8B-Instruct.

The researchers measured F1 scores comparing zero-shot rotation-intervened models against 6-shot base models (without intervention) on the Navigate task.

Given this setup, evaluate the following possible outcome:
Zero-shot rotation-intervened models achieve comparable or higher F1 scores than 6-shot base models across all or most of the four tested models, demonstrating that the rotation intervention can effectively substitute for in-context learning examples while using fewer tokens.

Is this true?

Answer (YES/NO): NO